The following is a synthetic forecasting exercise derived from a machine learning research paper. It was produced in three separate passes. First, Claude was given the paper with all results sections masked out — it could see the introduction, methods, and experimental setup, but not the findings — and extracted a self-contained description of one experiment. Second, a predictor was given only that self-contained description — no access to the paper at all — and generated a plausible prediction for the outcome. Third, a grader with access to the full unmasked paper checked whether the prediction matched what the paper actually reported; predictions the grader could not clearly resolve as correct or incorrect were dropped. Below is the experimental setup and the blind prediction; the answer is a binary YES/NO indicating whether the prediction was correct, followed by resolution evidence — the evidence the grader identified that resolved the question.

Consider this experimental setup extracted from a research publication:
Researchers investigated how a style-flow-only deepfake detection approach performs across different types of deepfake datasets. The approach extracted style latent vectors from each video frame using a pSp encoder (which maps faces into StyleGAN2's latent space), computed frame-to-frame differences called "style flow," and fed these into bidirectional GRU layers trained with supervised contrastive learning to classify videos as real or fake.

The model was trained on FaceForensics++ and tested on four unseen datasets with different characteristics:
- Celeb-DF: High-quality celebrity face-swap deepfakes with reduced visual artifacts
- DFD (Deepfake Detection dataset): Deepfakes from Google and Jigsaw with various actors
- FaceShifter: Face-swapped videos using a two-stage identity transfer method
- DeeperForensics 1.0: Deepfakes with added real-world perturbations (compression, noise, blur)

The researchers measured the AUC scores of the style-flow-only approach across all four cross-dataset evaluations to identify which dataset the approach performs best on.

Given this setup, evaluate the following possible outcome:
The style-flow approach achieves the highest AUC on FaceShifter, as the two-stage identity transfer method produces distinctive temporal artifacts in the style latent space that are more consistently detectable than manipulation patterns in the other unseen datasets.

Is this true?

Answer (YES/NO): YES